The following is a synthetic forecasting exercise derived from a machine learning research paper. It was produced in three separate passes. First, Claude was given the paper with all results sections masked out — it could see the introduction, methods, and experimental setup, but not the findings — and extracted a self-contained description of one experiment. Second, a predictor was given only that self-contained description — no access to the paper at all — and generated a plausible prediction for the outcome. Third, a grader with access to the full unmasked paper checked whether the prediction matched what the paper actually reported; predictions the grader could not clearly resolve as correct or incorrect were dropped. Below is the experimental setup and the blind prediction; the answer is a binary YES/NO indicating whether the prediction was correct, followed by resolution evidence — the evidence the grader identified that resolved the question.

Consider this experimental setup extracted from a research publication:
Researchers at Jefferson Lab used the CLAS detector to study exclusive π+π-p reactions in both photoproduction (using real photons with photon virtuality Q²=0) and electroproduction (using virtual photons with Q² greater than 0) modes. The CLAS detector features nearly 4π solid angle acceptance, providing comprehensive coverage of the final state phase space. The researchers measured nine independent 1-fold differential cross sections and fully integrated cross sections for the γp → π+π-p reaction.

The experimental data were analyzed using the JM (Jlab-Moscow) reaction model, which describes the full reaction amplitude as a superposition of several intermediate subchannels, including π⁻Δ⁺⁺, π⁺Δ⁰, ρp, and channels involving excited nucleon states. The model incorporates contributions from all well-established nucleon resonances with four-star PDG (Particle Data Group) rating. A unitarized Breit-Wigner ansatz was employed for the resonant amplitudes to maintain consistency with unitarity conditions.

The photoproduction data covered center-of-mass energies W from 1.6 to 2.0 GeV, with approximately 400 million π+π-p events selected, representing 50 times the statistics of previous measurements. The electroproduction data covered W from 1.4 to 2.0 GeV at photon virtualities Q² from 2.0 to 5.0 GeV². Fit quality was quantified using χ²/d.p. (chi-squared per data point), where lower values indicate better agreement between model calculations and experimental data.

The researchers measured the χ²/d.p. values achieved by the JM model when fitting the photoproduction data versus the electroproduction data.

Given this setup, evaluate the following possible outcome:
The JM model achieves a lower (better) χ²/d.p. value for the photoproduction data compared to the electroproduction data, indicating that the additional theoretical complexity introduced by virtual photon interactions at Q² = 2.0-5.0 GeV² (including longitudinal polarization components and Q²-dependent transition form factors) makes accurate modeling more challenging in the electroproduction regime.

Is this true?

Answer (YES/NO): YES